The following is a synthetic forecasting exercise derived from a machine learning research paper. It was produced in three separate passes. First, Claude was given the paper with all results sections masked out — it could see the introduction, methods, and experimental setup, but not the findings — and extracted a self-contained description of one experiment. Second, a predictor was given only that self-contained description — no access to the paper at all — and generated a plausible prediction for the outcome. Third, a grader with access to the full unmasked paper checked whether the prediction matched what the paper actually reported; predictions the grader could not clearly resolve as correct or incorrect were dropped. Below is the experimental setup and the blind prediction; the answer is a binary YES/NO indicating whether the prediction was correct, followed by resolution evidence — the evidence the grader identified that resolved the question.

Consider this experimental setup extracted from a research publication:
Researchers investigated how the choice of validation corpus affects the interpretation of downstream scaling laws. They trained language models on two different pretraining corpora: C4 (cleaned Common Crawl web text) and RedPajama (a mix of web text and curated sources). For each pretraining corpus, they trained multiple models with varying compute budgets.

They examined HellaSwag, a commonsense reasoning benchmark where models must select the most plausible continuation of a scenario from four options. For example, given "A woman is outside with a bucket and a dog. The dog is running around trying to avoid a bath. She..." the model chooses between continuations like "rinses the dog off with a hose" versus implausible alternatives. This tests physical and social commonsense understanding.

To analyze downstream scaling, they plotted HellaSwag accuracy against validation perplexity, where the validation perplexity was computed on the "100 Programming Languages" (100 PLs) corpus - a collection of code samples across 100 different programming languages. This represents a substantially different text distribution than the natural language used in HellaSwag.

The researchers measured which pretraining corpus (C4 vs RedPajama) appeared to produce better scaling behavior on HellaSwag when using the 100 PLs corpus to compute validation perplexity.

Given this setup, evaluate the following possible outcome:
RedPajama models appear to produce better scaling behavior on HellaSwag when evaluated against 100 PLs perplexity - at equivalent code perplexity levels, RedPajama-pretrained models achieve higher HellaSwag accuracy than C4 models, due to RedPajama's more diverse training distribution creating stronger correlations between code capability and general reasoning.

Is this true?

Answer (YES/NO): NO